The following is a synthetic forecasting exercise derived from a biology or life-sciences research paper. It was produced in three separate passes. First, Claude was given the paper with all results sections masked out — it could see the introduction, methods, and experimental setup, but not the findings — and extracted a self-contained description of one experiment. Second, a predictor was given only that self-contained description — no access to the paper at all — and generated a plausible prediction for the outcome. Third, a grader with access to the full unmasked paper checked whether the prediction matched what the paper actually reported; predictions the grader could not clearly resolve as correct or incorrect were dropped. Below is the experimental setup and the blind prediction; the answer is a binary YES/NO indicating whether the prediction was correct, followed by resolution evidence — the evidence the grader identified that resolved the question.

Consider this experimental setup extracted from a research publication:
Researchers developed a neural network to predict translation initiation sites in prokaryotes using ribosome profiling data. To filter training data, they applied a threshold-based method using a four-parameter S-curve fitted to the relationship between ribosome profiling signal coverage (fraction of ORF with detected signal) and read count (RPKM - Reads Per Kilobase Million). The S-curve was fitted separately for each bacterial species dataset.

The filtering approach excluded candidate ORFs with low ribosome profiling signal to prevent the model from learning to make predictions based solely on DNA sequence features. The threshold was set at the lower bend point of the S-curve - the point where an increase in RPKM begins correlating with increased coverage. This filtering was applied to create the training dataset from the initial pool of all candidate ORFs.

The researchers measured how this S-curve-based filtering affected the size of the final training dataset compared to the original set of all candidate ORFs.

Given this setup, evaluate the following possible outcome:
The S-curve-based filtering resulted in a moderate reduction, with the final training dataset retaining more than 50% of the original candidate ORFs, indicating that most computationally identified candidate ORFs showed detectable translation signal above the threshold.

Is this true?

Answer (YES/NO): NO